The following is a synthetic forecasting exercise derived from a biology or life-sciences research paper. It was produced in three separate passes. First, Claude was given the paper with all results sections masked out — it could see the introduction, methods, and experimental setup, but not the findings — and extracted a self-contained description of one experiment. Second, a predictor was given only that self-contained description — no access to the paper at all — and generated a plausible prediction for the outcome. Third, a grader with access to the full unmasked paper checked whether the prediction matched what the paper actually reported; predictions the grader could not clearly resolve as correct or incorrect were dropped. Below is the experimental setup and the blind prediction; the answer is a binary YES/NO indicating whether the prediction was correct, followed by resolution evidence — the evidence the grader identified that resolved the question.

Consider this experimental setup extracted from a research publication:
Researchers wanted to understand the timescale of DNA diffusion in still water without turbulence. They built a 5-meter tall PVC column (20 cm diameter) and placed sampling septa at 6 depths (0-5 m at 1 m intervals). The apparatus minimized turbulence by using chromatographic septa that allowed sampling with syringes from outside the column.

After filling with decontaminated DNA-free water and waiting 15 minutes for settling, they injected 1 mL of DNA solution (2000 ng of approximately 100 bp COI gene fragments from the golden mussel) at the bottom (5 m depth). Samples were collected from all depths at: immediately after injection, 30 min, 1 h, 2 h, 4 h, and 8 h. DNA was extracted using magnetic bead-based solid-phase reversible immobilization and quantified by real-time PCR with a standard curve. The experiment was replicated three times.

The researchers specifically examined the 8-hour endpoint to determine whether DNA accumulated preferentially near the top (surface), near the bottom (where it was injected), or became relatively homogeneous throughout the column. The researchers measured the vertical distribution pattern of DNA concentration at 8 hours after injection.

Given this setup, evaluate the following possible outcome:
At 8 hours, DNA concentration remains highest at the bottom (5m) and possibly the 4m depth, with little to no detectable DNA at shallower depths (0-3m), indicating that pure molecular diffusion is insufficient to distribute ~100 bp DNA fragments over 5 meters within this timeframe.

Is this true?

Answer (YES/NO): NO